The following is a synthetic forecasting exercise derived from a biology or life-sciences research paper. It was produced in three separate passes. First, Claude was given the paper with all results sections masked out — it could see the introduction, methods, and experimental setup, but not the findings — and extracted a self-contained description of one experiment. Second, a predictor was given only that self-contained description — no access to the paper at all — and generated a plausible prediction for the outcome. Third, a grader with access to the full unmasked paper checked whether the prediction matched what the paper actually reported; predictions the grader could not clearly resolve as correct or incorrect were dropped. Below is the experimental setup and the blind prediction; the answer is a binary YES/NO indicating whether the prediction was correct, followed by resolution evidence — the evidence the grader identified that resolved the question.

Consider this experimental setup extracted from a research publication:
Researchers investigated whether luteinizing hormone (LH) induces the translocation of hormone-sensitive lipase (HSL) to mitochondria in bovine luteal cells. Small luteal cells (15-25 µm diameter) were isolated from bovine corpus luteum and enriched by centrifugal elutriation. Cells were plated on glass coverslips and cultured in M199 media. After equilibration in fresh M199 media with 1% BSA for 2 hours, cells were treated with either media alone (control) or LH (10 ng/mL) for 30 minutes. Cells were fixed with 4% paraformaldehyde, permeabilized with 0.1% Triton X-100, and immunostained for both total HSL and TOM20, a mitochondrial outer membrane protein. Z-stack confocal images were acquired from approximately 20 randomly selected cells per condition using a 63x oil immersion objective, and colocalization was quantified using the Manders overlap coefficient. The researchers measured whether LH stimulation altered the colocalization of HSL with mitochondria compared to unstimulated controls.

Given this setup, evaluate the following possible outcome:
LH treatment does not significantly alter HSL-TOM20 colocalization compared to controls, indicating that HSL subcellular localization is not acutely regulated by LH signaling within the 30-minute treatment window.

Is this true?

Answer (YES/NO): NO